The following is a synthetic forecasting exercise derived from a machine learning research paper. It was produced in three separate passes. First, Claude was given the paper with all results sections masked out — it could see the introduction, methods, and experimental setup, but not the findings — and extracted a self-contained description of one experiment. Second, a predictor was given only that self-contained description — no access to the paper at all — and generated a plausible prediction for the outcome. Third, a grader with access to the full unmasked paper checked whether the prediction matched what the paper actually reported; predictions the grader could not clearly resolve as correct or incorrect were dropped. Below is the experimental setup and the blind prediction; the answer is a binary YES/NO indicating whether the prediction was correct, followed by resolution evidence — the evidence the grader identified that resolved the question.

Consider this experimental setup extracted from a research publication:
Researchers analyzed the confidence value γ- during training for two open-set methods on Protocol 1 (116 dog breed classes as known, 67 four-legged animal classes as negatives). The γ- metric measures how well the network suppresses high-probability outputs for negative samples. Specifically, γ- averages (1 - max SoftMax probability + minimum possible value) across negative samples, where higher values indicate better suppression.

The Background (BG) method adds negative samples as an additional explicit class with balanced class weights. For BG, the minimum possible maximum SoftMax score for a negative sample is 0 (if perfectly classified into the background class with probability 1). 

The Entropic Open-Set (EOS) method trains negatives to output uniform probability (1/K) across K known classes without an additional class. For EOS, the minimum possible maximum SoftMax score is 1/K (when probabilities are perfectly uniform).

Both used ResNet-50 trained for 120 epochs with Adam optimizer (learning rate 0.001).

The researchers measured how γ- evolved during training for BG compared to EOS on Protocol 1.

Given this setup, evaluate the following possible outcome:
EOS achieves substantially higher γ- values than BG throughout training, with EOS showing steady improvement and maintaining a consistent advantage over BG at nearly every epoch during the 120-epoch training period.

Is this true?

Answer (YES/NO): NO